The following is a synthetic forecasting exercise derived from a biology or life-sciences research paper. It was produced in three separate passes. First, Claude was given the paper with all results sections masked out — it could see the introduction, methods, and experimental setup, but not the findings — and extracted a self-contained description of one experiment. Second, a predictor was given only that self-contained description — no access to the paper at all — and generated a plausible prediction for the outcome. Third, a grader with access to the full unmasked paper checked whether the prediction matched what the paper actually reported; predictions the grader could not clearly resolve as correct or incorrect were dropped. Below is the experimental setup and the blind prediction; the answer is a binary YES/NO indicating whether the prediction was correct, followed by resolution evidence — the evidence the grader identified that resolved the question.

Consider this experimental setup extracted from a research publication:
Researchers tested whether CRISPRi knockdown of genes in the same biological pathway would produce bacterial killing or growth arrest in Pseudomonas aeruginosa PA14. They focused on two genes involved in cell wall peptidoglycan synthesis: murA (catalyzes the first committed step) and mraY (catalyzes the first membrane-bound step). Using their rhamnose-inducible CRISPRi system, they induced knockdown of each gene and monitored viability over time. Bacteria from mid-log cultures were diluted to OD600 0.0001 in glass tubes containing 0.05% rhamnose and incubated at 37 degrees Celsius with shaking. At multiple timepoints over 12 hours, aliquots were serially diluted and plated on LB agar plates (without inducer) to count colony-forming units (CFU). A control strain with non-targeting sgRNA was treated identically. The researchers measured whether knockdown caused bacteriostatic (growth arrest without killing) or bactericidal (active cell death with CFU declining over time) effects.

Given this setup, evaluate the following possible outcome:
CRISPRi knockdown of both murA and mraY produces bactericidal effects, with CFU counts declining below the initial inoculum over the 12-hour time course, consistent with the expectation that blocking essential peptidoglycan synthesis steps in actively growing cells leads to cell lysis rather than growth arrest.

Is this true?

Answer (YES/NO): NO